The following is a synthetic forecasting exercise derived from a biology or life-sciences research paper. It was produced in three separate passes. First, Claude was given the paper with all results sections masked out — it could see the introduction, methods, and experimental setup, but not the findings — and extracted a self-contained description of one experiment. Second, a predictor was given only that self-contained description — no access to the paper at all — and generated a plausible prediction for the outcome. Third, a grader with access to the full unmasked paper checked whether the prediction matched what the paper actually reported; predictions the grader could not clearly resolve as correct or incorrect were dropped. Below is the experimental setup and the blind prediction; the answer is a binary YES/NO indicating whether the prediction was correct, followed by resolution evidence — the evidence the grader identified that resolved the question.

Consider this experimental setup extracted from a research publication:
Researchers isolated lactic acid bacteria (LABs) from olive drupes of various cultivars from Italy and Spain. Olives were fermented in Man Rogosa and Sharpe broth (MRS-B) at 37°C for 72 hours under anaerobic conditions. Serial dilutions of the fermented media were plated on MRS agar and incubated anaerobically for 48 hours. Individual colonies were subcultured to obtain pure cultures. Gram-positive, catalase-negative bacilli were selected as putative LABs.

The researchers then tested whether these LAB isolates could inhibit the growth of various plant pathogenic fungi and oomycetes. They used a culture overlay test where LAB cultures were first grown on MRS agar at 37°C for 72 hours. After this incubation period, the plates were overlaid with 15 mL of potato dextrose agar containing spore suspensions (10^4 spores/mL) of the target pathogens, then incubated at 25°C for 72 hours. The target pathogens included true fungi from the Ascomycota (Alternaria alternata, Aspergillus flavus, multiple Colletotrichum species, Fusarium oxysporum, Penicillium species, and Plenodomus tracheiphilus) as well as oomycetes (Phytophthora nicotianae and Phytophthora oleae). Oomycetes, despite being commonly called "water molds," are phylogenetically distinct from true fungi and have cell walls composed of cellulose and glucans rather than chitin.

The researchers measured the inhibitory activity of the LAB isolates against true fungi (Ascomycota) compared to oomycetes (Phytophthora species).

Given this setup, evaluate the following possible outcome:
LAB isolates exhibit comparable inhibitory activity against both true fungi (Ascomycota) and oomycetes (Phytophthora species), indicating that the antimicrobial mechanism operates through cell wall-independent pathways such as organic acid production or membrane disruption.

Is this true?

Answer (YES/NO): NO